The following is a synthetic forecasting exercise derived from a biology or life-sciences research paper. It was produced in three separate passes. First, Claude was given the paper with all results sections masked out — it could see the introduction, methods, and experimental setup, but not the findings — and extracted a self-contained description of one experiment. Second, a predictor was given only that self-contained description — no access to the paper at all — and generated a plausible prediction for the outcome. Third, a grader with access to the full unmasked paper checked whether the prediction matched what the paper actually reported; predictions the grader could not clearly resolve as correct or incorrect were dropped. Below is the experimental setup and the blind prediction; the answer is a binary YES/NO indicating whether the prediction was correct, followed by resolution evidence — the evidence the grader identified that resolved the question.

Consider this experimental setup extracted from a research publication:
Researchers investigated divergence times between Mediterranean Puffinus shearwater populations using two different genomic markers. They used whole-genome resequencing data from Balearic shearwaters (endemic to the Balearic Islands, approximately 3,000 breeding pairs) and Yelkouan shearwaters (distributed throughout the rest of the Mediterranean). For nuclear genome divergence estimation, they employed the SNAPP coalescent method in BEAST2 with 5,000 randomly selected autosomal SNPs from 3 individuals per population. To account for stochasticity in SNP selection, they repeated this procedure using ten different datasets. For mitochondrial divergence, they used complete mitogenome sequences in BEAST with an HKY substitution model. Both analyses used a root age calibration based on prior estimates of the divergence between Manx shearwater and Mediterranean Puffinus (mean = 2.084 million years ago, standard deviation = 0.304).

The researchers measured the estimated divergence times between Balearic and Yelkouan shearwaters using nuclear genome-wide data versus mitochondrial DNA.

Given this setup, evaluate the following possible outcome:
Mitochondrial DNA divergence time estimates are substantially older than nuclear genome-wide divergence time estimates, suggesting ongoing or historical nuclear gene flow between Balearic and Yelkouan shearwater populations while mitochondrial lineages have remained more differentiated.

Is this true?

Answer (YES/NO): YES